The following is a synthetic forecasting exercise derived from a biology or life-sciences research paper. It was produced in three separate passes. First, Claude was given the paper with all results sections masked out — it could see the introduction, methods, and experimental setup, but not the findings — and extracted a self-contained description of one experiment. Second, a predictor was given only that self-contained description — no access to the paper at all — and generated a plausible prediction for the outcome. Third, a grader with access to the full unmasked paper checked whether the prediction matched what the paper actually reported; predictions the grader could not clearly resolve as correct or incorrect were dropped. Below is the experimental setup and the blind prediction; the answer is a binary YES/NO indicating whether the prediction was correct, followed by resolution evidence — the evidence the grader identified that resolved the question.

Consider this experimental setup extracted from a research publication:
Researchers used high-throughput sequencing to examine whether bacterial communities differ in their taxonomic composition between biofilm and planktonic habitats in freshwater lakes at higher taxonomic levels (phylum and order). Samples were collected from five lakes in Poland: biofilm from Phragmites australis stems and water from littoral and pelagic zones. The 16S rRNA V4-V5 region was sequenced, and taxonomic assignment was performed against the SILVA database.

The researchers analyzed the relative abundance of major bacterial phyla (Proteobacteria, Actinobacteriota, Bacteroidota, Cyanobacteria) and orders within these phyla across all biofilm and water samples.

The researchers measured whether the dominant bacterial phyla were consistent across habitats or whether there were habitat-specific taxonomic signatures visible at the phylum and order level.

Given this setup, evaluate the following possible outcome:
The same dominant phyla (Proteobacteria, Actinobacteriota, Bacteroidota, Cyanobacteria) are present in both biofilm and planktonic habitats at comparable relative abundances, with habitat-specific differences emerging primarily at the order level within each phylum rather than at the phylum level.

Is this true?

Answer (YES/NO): YES